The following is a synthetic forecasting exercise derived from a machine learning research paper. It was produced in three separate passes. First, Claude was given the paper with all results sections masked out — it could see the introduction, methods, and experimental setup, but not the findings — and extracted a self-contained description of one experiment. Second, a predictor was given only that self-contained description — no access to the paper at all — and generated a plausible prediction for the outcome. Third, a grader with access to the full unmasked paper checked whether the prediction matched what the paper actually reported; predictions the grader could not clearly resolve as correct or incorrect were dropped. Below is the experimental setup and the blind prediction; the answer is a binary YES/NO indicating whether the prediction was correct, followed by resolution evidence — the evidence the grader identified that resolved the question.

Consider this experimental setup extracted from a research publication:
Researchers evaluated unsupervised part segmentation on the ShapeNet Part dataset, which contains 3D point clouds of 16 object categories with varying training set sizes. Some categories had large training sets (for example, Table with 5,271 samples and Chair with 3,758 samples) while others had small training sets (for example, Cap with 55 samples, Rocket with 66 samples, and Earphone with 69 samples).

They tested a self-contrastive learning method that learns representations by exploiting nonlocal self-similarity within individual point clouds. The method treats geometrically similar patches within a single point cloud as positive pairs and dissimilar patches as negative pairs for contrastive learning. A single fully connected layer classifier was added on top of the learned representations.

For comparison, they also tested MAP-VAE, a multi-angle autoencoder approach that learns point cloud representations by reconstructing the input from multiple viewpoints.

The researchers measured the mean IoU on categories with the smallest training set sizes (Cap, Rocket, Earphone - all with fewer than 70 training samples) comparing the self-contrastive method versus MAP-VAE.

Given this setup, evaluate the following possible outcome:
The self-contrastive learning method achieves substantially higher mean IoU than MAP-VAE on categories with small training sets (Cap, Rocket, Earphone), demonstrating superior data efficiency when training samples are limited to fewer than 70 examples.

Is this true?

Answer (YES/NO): NO